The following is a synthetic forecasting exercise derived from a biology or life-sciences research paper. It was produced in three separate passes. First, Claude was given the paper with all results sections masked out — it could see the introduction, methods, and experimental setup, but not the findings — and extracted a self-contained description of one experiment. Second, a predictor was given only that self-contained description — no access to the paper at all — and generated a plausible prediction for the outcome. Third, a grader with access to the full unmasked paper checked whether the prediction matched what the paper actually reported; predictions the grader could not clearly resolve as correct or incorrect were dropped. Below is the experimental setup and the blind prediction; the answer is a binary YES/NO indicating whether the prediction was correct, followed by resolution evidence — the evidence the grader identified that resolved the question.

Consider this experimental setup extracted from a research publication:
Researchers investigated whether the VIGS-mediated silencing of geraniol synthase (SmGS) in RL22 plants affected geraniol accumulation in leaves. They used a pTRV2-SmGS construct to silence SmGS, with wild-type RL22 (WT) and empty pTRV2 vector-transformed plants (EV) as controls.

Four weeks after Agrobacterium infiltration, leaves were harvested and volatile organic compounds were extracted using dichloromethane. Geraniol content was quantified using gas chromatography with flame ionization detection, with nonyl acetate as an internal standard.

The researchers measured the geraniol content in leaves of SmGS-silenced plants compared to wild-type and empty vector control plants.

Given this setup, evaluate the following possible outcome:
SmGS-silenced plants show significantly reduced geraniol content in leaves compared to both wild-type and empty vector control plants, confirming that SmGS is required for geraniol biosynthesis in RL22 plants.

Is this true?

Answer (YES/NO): YES